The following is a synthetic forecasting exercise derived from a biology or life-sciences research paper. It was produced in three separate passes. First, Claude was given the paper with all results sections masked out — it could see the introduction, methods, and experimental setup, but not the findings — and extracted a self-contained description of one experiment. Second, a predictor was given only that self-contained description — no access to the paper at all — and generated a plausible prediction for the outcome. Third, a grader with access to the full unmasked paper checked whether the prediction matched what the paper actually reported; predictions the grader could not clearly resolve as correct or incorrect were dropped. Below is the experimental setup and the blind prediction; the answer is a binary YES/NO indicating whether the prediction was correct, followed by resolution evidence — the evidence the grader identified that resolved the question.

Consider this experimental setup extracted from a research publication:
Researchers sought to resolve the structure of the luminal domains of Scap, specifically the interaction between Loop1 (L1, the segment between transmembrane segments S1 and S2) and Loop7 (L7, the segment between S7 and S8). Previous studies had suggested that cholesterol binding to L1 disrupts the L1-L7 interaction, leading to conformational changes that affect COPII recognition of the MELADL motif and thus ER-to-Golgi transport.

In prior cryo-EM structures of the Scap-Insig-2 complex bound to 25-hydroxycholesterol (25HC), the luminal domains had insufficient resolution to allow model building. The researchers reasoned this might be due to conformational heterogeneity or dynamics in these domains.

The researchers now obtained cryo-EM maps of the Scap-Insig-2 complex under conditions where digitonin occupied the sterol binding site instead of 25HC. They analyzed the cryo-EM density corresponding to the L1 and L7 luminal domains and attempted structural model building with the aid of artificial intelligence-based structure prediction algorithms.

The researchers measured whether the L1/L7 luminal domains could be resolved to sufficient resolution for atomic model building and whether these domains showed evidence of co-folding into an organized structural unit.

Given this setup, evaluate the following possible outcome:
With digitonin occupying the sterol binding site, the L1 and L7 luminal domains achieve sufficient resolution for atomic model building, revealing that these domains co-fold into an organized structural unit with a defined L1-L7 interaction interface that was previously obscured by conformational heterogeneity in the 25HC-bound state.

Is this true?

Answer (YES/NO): YES